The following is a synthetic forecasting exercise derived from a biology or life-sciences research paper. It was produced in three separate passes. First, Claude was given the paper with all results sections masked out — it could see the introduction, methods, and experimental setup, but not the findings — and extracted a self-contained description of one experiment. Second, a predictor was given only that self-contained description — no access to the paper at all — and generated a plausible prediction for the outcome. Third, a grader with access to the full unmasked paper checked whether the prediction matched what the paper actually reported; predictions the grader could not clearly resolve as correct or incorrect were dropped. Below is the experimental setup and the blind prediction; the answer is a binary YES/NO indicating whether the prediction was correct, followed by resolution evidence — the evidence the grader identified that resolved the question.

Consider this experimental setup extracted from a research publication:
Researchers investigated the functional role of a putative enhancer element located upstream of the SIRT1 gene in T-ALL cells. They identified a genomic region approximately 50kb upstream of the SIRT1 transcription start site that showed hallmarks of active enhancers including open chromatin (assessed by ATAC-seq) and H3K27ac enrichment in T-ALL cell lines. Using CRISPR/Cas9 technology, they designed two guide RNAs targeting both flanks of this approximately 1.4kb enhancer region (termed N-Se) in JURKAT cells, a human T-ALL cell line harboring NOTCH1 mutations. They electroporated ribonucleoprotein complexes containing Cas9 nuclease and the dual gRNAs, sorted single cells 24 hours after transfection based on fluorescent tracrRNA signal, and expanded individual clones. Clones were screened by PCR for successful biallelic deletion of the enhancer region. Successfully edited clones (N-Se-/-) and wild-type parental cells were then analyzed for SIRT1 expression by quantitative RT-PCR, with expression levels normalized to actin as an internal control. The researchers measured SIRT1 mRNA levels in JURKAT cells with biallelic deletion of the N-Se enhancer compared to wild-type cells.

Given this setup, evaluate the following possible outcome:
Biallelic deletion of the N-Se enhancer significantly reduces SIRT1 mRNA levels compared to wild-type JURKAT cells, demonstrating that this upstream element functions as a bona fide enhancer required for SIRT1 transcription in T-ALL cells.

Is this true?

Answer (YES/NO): NO